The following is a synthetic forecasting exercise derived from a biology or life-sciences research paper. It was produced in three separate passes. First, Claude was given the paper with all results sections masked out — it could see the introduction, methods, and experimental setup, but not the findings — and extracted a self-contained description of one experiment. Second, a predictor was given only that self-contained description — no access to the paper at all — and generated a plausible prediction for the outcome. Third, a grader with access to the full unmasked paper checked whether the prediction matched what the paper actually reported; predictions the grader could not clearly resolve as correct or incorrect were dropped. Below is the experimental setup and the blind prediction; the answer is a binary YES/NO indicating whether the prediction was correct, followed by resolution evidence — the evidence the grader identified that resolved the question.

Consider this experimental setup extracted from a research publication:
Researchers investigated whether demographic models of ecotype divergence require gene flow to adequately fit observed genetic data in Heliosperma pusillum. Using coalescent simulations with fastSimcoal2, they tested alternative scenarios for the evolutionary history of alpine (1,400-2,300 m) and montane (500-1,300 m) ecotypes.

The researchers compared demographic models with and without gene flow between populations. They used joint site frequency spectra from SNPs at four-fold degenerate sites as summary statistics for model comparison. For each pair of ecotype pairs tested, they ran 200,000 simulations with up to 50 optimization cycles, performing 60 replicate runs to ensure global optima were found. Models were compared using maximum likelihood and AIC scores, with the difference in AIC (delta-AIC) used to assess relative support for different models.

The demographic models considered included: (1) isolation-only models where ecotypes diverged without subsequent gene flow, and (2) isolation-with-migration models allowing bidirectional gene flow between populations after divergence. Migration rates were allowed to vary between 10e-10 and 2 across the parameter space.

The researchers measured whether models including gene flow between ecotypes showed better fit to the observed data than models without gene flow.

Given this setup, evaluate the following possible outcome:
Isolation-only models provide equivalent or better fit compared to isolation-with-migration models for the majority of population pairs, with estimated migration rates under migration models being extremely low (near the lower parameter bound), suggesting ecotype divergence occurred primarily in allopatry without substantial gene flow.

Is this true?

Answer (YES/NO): NO